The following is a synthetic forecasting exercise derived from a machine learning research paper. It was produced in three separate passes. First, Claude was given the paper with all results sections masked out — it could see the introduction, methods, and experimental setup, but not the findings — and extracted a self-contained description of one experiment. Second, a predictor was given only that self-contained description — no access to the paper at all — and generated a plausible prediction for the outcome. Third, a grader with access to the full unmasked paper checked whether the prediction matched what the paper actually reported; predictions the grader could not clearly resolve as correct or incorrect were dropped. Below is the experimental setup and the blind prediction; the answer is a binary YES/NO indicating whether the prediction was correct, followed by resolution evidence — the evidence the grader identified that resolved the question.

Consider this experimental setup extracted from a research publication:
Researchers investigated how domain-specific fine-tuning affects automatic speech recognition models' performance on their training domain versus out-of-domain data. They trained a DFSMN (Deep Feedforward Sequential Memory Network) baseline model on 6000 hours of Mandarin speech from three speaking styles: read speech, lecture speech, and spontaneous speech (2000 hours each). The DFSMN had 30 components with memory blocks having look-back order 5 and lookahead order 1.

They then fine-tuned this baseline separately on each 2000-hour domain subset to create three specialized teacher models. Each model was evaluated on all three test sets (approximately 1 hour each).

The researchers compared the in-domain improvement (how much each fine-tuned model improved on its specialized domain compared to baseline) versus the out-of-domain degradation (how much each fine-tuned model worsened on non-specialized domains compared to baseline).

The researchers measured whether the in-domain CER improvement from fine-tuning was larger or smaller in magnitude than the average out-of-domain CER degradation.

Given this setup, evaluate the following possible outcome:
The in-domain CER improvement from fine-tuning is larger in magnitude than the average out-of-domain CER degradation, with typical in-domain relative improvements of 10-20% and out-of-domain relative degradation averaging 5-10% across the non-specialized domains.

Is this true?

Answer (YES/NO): NO